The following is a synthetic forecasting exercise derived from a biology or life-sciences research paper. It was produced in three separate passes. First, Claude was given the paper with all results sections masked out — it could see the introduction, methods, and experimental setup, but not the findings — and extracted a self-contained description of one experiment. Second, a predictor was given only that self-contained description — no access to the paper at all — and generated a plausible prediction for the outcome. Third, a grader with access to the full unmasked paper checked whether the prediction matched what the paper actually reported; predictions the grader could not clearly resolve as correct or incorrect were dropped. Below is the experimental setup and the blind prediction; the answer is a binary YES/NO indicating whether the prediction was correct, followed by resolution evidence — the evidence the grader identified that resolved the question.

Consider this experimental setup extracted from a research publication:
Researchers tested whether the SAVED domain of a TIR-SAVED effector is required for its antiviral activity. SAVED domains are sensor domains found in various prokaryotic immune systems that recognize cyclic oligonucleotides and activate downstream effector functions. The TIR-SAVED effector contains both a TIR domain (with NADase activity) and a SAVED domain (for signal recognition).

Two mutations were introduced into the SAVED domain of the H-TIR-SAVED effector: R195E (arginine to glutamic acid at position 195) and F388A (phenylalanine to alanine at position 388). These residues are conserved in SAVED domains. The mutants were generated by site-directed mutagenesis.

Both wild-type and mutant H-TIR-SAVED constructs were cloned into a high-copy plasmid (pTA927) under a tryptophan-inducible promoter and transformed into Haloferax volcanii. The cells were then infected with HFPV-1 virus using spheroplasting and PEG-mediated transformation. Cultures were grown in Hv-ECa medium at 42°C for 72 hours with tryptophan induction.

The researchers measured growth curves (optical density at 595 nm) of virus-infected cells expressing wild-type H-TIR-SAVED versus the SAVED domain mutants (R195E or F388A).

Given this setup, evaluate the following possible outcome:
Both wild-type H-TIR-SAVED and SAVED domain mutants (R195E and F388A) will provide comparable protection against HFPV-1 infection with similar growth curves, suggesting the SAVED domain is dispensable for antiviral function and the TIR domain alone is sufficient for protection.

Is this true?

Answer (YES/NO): NO